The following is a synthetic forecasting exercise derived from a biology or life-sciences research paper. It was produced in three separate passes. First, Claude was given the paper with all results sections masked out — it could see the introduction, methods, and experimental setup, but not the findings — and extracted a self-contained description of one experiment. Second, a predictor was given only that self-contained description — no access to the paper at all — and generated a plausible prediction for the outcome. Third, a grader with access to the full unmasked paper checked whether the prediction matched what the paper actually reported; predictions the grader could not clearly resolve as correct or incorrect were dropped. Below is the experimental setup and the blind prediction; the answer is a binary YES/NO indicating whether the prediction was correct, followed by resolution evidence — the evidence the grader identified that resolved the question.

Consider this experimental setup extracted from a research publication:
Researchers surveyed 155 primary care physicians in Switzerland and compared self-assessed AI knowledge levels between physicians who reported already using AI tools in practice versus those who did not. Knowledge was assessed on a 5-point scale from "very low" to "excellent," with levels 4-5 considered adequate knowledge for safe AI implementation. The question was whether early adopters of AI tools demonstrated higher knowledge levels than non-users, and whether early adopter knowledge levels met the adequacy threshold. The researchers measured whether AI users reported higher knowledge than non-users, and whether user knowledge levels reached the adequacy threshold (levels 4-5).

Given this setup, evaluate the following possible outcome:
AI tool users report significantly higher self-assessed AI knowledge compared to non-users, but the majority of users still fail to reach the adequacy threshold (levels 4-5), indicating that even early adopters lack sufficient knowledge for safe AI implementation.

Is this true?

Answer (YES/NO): YES